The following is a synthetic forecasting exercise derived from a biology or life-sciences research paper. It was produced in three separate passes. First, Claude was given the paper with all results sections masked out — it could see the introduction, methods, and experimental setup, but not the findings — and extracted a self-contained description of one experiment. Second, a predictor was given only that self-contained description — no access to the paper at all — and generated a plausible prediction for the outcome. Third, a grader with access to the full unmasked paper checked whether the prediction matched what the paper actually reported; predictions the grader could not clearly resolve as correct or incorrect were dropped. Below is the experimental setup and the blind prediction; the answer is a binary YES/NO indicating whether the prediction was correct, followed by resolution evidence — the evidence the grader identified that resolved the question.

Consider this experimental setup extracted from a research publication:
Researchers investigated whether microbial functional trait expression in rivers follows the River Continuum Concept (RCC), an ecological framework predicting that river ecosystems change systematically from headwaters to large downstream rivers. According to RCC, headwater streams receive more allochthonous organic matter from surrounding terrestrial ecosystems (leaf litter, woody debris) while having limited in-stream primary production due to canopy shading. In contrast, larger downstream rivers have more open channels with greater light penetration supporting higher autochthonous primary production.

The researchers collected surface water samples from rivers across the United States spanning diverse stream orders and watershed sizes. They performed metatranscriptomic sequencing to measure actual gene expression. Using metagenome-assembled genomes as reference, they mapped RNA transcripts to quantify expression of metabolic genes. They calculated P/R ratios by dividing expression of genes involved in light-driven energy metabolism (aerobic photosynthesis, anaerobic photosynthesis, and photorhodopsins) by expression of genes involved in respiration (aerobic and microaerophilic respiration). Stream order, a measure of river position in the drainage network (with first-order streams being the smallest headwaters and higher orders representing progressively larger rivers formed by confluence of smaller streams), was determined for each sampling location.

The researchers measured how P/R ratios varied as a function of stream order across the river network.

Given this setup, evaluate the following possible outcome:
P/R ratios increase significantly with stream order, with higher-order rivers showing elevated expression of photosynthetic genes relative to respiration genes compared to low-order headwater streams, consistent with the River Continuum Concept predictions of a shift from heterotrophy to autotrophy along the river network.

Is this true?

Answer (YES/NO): NO